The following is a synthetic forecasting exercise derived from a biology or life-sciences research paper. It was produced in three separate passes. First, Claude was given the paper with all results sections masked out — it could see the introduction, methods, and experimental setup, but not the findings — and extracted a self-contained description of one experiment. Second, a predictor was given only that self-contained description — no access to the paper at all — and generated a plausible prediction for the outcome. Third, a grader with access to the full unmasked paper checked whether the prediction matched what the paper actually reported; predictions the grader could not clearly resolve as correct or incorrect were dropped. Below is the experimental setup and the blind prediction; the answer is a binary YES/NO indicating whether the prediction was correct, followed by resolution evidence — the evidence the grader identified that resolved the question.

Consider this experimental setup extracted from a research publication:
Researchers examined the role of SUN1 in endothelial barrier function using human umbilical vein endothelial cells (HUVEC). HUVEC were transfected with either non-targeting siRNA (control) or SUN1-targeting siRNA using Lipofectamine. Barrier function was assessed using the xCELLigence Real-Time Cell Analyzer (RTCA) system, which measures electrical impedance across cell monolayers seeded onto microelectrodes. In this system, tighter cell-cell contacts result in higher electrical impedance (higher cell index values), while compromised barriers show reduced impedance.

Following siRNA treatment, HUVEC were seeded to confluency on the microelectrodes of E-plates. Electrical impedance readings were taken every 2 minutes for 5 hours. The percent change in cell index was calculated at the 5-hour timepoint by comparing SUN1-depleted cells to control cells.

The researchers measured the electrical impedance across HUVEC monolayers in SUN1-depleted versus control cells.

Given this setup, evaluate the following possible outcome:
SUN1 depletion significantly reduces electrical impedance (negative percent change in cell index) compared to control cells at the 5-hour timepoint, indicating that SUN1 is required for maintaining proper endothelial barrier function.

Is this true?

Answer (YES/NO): YES